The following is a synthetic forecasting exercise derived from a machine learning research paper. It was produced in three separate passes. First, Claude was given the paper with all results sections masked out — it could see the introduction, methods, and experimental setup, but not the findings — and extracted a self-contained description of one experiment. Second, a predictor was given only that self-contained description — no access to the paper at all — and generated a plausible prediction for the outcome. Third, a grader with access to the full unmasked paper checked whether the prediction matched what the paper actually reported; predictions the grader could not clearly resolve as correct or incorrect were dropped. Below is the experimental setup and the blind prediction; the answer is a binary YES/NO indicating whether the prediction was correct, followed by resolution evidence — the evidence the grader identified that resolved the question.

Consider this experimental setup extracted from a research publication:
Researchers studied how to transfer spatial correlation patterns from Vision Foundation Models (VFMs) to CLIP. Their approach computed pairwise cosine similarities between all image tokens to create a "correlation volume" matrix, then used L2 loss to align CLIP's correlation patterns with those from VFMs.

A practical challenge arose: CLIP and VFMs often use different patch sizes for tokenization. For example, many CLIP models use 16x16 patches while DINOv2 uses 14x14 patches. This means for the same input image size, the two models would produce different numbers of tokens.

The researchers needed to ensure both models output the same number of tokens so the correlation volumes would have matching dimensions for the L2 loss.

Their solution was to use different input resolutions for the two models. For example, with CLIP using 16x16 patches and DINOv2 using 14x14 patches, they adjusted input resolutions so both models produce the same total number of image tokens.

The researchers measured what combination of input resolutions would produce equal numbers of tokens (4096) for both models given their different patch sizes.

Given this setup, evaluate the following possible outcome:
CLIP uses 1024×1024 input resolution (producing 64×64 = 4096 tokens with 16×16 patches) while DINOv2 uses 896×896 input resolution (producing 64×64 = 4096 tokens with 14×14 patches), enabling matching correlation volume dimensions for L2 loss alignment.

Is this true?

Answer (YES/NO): YES